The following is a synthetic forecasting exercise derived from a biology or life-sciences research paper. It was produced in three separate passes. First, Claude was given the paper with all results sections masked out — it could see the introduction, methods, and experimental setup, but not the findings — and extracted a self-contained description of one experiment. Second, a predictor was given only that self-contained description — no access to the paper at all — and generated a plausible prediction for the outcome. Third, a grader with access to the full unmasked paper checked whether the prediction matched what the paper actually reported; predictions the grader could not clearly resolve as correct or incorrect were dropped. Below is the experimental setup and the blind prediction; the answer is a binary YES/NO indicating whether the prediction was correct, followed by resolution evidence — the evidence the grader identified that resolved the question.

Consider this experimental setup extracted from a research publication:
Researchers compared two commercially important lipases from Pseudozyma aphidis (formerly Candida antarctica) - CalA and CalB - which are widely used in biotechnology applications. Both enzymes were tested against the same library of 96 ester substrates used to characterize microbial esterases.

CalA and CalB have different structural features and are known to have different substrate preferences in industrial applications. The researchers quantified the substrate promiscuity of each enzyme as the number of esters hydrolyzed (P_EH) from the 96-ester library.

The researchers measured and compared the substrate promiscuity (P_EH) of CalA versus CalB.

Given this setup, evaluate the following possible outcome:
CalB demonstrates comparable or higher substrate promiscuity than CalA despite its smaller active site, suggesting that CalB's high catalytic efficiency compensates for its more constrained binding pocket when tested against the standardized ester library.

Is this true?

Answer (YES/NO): YES